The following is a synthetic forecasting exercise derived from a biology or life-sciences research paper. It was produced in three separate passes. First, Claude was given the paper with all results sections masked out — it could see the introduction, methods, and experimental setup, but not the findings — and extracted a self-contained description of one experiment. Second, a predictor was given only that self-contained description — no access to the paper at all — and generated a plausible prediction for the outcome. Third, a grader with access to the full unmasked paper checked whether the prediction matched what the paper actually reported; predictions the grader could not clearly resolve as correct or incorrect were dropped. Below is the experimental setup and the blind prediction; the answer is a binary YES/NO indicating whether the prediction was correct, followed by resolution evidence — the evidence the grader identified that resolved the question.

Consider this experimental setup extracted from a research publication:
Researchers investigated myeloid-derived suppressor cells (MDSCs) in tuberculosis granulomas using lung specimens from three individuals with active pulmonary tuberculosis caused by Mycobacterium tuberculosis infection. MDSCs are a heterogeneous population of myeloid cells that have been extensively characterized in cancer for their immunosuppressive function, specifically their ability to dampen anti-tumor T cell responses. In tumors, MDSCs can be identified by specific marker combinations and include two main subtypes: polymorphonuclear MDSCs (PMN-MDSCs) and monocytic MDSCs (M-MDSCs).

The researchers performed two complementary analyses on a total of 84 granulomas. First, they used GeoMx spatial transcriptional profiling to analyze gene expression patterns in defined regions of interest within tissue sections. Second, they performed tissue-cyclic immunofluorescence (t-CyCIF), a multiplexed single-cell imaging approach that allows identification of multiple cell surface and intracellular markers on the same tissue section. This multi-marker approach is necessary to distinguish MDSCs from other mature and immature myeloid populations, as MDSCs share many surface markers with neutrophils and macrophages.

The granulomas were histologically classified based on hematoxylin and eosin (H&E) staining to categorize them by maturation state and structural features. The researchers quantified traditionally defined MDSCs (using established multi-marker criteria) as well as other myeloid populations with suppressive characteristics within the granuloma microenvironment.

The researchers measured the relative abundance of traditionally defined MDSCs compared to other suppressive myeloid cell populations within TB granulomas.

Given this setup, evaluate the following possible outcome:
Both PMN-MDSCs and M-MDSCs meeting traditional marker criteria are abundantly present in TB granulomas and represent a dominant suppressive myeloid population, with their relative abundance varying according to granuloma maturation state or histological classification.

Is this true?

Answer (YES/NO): NO